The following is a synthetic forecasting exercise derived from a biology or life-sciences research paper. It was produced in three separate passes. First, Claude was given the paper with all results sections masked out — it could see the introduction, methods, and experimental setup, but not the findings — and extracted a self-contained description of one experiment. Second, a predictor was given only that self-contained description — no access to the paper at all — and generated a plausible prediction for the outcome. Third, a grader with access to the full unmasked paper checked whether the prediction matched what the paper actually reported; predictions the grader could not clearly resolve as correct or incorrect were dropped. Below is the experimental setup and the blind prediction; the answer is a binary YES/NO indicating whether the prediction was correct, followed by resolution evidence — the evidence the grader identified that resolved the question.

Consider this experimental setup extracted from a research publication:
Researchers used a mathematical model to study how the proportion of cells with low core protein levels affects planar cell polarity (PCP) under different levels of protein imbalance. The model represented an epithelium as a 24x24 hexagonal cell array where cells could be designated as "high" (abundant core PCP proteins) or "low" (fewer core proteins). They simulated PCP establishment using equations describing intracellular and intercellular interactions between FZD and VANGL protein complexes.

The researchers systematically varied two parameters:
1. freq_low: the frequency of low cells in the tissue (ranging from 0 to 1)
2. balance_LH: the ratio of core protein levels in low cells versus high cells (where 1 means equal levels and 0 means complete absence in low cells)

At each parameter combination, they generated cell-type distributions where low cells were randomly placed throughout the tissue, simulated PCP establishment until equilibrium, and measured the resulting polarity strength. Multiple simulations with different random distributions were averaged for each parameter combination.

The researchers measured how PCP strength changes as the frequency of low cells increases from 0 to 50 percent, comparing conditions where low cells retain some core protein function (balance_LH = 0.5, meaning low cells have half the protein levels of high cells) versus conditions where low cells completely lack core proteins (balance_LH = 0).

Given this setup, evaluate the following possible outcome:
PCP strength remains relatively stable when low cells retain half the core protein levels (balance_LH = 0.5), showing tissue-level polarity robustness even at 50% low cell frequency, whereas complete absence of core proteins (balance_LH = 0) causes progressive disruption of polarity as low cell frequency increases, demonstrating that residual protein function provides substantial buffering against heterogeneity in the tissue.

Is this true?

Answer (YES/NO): NO